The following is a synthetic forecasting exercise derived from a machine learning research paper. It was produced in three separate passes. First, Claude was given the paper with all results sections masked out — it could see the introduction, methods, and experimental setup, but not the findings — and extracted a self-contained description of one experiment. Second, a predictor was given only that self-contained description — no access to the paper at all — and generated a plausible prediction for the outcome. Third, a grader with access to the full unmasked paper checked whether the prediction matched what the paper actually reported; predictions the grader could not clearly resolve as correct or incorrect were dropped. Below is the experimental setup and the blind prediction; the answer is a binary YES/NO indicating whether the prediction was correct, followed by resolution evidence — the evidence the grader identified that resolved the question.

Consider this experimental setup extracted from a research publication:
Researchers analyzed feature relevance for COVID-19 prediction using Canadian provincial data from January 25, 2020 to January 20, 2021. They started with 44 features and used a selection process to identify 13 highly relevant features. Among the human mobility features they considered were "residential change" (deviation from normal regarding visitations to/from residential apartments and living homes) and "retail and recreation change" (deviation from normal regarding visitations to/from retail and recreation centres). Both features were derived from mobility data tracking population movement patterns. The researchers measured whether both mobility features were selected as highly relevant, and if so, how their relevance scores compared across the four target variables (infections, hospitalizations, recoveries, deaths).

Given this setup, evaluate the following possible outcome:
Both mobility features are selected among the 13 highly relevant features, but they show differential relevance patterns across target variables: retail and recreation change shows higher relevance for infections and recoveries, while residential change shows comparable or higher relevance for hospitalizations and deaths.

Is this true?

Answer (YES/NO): NO